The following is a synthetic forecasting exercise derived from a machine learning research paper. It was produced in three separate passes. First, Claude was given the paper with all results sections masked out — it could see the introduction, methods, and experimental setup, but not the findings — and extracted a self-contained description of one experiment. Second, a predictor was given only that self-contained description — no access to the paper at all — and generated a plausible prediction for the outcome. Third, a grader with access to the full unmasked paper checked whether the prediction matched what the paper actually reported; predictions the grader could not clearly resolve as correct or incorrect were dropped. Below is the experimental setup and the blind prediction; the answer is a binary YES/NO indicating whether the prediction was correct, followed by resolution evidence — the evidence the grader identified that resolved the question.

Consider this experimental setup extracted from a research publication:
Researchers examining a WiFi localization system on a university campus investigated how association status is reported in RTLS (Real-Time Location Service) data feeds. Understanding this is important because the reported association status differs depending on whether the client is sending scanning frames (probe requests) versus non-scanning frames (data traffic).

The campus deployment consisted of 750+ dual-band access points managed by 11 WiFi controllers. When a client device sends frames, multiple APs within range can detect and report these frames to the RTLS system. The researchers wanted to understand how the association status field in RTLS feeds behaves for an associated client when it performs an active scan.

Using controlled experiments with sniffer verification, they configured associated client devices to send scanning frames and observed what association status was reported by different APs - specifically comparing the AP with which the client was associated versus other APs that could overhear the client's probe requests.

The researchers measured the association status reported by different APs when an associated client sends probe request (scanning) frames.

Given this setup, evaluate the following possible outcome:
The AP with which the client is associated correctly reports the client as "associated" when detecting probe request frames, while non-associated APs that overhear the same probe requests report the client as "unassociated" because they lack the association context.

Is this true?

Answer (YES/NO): YES